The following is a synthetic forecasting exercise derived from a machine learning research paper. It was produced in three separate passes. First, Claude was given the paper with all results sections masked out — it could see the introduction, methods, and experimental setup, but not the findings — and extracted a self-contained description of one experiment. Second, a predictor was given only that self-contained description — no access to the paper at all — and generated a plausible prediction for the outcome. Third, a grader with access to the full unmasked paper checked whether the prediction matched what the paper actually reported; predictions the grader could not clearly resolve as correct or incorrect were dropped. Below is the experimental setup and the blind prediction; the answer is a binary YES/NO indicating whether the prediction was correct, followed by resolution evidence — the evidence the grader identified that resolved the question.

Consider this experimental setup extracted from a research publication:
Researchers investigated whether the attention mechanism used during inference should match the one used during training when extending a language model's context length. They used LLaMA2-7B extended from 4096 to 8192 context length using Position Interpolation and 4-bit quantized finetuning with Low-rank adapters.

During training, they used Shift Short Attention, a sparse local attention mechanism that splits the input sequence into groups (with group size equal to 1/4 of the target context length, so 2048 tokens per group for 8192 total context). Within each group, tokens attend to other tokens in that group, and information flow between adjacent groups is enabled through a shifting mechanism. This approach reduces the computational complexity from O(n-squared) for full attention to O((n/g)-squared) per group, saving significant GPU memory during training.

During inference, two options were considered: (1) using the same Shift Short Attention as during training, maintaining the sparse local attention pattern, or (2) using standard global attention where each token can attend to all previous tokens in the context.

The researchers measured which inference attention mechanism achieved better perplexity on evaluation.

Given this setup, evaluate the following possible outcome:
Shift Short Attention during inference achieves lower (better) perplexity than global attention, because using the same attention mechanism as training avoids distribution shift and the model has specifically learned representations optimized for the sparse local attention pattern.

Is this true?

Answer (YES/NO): NO